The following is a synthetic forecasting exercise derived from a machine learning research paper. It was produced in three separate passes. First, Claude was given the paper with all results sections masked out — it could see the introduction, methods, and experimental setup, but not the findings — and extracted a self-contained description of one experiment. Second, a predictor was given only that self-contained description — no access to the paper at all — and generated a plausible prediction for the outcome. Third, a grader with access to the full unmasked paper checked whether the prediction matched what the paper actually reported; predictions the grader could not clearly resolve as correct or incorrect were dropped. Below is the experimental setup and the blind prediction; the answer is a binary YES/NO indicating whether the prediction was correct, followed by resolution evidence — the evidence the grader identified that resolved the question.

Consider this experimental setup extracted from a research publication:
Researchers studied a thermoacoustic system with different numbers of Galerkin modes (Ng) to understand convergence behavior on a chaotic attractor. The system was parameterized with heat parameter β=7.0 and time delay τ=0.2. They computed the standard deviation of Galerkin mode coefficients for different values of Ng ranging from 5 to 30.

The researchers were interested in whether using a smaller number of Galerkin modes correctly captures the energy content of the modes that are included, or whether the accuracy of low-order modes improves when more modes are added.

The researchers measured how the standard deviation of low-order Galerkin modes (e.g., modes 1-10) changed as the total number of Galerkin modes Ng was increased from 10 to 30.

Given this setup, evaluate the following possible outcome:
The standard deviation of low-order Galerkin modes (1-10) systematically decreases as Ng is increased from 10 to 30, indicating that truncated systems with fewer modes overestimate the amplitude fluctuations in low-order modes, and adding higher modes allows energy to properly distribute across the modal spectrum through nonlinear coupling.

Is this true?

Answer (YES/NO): NO